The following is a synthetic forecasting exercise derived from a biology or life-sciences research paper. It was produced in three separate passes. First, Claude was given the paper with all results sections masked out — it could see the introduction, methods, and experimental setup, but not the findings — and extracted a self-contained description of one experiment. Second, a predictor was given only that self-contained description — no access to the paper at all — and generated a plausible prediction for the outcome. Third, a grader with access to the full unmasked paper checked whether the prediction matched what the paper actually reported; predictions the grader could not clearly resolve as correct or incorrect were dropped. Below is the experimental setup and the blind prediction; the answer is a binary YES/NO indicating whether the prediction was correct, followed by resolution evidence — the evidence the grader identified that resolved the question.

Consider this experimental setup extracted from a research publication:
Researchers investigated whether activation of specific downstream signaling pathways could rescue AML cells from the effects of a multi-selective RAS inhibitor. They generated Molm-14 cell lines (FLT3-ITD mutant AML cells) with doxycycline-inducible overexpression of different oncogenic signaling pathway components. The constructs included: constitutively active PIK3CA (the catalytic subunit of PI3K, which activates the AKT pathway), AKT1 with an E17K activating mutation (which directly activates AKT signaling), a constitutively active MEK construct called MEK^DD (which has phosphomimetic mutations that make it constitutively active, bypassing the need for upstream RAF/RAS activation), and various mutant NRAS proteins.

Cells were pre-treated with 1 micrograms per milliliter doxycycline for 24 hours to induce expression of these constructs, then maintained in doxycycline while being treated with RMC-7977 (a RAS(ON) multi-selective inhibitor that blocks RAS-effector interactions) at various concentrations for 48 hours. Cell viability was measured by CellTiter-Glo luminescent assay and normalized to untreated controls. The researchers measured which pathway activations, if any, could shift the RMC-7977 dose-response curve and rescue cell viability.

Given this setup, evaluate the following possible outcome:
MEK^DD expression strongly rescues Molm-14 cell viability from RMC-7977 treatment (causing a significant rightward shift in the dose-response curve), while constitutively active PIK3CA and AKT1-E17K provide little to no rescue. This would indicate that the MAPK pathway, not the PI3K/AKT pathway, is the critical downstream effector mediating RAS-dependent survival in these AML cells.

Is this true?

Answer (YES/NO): NO